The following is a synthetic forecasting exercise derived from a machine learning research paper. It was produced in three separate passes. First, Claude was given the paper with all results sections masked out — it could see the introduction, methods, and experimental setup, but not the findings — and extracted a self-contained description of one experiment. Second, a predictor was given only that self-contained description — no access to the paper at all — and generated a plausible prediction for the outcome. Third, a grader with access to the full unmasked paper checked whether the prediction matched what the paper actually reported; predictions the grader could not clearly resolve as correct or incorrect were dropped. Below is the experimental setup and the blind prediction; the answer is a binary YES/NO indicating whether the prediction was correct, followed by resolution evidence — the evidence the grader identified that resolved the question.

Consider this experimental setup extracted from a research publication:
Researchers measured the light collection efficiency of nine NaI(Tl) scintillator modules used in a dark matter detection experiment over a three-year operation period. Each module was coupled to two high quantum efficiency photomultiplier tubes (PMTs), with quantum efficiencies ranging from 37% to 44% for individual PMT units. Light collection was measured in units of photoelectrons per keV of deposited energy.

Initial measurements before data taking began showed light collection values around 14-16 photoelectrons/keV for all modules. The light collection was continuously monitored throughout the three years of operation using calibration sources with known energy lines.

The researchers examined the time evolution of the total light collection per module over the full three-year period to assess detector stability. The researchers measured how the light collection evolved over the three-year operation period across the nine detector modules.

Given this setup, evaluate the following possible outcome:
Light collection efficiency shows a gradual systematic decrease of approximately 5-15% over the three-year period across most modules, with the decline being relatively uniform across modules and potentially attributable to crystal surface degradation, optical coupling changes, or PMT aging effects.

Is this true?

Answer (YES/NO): NO